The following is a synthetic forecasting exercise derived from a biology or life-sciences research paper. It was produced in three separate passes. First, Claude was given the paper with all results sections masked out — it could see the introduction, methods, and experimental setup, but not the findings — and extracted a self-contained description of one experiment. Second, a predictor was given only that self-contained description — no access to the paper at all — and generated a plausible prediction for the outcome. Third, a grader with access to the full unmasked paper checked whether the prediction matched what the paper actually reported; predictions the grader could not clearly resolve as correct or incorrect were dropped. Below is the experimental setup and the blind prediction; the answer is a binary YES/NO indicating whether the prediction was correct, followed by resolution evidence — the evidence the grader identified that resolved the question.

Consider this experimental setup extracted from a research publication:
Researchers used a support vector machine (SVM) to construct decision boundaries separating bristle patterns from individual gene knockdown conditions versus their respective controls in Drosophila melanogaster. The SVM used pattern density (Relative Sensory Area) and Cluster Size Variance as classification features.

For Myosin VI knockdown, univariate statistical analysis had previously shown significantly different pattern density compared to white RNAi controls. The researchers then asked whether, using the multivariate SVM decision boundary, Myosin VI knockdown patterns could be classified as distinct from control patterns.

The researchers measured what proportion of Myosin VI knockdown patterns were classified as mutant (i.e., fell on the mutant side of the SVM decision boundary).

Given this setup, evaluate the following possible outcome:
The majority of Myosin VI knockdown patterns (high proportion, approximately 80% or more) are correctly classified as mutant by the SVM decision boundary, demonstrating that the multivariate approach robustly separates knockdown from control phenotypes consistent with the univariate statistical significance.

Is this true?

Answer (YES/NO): NO